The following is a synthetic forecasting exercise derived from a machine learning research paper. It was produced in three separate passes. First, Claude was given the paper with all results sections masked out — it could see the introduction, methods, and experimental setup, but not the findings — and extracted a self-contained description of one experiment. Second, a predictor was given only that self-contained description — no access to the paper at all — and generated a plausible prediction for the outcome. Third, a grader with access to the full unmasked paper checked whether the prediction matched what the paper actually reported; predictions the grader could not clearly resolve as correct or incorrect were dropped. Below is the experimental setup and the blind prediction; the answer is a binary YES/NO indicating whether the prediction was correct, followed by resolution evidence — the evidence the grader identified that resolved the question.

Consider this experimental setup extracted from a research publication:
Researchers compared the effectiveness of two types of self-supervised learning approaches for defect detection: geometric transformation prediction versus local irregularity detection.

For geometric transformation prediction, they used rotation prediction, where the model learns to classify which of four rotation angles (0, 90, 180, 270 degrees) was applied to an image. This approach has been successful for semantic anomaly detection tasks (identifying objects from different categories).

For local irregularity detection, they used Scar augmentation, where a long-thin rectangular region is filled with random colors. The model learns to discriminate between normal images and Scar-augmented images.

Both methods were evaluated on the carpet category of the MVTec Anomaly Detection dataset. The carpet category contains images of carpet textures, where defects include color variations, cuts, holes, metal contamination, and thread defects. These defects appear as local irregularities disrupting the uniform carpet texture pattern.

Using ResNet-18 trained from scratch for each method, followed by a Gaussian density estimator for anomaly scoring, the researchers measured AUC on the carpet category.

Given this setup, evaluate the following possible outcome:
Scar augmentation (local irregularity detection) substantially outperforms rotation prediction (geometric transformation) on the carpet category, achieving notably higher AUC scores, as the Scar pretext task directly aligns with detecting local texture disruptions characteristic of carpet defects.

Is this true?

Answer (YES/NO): YES